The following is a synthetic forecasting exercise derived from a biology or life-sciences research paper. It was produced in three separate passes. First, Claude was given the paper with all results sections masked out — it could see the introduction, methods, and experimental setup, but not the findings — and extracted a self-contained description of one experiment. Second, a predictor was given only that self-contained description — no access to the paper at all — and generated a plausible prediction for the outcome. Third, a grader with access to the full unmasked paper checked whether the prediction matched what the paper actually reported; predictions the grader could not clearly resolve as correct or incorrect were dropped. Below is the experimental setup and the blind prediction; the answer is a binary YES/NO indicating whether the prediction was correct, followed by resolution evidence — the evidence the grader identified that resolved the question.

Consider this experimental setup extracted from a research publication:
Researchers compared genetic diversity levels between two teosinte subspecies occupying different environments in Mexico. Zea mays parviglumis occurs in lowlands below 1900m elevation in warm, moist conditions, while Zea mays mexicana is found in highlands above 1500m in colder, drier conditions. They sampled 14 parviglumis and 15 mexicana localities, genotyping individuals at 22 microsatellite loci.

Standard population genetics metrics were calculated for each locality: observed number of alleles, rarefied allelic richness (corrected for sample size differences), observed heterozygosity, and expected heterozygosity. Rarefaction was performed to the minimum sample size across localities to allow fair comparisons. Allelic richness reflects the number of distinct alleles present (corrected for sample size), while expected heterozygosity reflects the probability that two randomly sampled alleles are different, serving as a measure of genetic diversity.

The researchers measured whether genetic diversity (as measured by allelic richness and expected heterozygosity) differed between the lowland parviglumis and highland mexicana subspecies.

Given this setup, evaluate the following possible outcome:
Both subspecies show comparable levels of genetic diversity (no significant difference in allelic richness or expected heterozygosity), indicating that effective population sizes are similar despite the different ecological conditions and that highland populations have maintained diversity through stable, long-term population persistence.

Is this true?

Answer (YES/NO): NO